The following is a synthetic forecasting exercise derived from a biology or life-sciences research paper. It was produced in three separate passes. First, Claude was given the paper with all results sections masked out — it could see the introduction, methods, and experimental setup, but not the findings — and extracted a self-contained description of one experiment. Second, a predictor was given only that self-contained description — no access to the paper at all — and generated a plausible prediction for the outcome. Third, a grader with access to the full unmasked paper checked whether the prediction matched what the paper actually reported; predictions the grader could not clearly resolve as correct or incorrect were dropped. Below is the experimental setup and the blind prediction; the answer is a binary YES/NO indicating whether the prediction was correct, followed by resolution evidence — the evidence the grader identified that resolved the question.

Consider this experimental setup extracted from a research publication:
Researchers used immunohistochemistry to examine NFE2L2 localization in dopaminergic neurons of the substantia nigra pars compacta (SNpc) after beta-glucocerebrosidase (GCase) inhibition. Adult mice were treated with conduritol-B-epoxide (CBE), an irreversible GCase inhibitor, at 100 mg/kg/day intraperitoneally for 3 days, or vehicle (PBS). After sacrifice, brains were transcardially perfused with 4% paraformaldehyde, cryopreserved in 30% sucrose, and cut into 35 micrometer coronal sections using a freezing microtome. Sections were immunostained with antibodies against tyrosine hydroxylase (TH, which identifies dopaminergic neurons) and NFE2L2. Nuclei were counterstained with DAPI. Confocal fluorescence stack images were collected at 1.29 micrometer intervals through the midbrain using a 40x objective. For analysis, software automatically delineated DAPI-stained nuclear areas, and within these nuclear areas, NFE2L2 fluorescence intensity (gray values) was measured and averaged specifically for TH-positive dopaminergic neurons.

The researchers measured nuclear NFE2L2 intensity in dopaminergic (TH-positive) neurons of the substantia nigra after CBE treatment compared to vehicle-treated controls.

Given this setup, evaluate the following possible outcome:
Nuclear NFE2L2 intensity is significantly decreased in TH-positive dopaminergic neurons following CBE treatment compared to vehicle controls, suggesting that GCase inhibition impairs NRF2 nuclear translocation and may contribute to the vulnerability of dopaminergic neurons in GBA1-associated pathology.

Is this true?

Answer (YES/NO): NO